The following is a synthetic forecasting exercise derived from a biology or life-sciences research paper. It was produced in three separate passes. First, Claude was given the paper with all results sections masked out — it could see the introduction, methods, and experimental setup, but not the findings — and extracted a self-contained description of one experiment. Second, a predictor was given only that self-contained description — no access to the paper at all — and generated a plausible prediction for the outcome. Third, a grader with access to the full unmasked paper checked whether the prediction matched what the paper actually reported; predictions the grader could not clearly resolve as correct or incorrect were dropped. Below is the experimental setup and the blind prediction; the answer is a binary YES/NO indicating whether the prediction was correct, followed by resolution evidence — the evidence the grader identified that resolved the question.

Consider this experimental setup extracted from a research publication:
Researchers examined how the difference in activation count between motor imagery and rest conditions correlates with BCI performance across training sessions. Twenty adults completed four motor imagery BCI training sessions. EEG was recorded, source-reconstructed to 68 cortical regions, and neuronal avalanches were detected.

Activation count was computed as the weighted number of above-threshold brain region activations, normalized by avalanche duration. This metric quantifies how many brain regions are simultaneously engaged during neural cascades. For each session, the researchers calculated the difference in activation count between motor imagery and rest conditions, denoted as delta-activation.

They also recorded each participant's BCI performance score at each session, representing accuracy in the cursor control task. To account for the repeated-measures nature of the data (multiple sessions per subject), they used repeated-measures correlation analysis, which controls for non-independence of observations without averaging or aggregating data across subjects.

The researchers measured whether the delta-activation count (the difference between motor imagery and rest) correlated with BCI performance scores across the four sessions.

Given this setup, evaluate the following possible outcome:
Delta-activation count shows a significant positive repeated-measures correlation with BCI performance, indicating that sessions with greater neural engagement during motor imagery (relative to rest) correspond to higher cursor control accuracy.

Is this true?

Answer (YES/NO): YES